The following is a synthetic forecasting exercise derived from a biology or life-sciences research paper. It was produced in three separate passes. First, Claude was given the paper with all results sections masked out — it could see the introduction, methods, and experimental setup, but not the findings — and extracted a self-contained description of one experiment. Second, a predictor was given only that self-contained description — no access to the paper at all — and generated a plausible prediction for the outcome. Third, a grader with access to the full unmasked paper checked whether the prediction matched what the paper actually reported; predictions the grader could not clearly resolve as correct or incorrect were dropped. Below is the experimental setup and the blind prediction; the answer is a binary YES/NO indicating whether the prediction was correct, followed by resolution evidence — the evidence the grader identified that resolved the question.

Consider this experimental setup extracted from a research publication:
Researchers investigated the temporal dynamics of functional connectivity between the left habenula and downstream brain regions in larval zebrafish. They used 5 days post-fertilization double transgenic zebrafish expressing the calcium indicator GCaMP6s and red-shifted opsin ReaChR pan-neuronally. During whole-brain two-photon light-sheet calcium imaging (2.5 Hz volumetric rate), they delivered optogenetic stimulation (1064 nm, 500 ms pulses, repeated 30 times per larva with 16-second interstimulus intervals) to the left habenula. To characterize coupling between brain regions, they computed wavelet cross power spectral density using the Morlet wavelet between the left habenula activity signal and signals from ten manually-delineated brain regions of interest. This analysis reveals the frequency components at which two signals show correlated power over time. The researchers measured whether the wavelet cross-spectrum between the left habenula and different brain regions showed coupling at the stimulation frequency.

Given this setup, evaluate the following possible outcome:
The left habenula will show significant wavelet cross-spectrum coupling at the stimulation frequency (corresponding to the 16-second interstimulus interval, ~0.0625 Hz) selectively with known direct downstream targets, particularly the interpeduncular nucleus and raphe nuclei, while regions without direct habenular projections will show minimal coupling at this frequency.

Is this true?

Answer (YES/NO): NO